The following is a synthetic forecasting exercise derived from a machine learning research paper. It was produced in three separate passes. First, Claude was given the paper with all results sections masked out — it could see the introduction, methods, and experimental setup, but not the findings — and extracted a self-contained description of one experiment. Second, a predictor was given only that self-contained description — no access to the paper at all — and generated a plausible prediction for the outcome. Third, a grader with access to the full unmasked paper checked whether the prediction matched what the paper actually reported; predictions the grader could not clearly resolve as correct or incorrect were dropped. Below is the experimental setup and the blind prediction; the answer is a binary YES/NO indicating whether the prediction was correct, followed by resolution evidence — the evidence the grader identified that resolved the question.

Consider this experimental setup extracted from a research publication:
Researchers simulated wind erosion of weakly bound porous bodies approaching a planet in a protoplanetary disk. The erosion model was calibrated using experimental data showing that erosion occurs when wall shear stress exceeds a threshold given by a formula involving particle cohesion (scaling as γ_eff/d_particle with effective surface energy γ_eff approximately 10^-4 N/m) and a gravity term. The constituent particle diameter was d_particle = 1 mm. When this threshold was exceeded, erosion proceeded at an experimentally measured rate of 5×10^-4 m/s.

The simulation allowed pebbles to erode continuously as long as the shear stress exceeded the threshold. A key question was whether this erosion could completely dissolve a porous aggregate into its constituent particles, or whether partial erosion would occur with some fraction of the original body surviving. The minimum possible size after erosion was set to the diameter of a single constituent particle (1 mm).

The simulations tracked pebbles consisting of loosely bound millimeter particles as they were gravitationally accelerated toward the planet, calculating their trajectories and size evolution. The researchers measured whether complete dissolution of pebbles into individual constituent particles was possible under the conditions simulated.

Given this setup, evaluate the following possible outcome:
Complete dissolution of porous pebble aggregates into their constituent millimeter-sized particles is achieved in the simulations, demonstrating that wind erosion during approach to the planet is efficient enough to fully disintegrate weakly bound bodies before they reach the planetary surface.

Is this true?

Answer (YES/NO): YES